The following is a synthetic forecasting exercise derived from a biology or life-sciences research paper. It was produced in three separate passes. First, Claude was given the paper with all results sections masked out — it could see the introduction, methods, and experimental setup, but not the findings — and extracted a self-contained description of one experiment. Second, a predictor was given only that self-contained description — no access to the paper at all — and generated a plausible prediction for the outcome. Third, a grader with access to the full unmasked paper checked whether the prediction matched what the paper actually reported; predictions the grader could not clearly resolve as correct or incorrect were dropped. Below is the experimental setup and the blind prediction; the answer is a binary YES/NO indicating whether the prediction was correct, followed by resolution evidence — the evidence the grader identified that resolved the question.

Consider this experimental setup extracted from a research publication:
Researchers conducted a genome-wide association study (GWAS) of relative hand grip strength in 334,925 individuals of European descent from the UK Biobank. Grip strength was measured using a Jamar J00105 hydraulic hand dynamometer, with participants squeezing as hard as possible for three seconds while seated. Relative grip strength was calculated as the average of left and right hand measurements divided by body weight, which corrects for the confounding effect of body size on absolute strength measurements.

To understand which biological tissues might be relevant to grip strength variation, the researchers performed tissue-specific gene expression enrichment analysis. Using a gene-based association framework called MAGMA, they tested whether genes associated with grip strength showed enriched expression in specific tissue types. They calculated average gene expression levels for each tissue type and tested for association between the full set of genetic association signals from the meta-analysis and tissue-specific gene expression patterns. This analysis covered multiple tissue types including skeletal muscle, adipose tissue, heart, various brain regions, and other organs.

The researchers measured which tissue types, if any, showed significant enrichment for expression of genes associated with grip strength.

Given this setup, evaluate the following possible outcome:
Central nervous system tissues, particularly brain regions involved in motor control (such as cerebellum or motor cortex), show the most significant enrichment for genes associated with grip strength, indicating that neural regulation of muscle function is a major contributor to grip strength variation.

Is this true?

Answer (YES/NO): YES